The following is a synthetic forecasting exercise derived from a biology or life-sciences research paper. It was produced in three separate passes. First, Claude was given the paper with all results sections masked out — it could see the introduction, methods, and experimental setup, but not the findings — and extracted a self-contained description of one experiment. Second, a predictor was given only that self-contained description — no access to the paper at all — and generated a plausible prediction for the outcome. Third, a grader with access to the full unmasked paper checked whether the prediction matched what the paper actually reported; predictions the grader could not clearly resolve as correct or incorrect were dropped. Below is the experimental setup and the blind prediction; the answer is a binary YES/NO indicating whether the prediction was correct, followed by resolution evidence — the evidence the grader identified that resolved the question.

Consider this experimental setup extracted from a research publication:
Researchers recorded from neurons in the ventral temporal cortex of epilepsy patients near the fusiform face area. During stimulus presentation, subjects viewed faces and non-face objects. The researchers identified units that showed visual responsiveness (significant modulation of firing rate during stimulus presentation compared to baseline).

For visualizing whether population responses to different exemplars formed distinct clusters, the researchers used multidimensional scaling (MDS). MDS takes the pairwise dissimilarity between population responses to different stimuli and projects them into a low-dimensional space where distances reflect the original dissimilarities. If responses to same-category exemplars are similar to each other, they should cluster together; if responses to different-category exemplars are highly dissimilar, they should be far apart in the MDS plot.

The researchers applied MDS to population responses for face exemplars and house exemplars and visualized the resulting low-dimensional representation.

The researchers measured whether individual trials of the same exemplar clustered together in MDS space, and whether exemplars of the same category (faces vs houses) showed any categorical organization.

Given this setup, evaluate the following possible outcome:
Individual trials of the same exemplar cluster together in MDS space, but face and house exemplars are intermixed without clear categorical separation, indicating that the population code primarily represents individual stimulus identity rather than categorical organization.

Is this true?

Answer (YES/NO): NO